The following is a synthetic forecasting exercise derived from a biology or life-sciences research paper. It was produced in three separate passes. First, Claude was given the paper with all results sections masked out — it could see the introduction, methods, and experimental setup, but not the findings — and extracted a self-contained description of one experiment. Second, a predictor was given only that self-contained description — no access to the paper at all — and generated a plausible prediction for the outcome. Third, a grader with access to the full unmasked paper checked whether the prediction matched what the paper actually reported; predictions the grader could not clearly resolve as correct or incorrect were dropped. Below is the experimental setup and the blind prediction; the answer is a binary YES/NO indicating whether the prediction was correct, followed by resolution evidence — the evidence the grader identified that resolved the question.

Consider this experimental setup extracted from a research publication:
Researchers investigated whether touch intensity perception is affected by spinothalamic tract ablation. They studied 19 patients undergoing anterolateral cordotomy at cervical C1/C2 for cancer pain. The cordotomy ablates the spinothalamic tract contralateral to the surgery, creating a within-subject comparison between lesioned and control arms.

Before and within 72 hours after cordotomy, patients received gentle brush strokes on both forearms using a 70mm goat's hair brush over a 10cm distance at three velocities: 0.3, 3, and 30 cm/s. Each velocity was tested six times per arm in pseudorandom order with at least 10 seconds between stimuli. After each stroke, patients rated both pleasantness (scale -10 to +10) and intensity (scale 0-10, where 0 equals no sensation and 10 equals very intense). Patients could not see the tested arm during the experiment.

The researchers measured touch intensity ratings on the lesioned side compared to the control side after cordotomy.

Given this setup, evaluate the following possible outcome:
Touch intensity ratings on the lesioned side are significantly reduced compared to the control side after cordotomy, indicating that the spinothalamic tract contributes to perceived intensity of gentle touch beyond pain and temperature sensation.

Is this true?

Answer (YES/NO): YES